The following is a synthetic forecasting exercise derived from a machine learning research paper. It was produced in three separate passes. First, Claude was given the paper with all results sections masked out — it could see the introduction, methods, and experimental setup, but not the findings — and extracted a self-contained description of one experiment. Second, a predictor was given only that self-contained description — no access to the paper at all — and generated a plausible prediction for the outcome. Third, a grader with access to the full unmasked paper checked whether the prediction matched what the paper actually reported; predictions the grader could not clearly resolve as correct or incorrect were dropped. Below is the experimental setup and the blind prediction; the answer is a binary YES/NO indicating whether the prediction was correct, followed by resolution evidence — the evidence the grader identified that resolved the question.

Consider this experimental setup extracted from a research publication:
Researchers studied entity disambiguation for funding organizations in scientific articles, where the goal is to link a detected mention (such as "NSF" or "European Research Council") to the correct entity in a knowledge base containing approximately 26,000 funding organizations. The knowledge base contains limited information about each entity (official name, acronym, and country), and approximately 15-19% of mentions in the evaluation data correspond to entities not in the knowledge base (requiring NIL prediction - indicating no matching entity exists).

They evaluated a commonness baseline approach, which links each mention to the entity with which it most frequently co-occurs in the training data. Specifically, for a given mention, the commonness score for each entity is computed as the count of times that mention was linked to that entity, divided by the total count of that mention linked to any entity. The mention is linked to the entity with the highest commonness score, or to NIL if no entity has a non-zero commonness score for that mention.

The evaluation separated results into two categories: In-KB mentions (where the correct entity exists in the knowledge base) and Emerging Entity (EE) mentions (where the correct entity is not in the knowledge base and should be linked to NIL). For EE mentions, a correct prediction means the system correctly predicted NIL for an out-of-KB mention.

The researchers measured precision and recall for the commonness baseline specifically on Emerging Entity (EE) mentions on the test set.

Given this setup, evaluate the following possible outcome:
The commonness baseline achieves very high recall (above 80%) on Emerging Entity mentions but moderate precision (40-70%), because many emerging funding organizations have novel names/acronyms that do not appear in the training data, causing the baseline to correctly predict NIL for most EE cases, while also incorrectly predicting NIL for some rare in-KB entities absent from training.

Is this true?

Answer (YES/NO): YES